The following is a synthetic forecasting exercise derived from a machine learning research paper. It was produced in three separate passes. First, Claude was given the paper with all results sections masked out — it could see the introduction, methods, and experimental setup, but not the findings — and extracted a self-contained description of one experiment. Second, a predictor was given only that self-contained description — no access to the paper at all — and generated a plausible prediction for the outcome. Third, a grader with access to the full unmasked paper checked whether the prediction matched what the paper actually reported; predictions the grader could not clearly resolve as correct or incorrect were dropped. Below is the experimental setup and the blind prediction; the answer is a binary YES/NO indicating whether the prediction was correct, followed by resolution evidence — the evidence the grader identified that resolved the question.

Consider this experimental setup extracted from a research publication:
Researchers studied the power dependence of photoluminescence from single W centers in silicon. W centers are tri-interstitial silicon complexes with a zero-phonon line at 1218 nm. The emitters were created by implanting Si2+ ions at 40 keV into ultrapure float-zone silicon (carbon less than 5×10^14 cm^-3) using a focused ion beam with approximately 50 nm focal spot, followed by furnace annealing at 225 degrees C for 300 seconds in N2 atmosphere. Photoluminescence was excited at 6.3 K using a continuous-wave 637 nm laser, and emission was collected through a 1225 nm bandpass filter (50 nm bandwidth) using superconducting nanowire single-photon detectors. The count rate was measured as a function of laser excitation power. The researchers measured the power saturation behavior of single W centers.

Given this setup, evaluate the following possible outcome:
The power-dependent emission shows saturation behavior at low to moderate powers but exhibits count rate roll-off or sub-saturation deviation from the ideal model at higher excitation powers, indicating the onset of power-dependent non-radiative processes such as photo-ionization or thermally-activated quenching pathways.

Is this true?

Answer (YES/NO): NO